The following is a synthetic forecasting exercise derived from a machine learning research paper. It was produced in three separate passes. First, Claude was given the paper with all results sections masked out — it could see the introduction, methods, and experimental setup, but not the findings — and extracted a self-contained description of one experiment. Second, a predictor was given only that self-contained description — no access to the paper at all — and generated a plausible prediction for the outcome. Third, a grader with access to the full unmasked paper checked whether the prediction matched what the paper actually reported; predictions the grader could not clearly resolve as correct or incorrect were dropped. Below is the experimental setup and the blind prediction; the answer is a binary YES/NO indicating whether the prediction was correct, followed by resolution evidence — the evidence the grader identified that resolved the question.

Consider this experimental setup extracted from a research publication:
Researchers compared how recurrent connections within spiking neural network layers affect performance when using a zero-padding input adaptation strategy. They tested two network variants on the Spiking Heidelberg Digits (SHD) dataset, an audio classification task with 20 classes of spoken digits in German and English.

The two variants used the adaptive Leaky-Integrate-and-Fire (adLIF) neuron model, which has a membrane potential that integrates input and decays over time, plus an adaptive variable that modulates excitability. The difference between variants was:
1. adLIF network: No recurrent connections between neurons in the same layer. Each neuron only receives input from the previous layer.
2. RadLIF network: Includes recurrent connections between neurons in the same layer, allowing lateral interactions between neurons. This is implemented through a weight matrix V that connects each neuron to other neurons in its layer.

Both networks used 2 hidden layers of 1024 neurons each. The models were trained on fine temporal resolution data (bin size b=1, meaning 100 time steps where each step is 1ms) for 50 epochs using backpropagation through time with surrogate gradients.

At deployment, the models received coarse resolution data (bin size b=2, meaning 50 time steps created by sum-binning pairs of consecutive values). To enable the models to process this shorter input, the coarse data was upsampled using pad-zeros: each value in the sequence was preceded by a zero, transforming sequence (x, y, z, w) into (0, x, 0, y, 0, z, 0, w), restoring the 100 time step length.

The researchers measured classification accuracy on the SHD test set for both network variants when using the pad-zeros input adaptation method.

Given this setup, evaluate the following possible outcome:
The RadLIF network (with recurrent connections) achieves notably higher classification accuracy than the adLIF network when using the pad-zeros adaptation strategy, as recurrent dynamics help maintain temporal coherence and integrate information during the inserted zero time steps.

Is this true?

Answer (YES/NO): YES